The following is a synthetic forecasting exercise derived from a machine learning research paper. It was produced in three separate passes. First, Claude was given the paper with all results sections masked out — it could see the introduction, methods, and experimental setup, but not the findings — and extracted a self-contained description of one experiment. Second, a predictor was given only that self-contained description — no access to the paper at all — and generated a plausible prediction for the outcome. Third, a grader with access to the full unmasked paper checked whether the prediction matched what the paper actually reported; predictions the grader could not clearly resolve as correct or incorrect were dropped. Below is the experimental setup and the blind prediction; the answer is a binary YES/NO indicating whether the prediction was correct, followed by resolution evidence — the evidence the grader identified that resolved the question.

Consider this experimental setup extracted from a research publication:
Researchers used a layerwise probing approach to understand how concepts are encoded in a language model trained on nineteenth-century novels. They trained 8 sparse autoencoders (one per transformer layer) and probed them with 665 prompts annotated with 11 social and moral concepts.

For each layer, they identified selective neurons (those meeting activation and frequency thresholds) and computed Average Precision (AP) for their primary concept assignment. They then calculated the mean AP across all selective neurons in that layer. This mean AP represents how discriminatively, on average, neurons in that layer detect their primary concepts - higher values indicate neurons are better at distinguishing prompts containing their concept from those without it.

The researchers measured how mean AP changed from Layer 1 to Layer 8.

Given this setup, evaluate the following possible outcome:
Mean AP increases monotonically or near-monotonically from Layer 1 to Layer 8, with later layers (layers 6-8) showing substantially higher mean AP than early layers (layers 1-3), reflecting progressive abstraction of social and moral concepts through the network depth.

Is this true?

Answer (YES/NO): NO